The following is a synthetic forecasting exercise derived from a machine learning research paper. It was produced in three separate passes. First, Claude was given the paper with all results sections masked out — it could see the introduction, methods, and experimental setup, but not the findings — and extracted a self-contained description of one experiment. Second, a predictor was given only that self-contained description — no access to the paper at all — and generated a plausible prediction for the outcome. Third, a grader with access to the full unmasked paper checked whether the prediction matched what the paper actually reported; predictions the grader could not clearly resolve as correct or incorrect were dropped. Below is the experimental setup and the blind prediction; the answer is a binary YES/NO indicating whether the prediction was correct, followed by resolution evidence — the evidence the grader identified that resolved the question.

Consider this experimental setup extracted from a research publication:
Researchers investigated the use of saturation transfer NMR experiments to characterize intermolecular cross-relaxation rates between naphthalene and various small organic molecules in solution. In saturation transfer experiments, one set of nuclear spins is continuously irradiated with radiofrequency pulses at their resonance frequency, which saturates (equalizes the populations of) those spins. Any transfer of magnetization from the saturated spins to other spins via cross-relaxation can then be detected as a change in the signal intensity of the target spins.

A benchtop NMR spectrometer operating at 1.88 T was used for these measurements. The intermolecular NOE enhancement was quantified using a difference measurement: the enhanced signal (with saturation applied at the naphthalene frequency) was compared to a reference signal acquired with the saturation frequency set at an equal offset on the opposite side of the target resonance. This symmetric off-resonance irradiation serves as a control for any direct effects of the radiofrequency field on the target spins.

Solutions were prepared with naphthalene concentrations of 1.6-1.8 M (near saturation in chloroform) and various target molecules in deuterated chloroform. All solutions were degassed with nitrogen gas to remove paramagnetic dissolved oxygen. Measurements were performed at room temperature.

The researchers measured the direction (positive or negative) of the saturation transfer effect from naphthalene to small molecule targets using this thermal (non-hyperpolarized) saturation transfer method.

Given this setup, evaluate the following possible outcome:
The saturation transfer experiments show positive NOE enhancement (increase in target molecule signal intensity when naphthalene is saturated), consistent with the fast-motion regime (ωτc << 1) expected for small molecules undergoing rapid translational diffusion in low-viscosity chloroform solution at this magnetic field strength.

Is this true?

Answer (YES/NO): YES